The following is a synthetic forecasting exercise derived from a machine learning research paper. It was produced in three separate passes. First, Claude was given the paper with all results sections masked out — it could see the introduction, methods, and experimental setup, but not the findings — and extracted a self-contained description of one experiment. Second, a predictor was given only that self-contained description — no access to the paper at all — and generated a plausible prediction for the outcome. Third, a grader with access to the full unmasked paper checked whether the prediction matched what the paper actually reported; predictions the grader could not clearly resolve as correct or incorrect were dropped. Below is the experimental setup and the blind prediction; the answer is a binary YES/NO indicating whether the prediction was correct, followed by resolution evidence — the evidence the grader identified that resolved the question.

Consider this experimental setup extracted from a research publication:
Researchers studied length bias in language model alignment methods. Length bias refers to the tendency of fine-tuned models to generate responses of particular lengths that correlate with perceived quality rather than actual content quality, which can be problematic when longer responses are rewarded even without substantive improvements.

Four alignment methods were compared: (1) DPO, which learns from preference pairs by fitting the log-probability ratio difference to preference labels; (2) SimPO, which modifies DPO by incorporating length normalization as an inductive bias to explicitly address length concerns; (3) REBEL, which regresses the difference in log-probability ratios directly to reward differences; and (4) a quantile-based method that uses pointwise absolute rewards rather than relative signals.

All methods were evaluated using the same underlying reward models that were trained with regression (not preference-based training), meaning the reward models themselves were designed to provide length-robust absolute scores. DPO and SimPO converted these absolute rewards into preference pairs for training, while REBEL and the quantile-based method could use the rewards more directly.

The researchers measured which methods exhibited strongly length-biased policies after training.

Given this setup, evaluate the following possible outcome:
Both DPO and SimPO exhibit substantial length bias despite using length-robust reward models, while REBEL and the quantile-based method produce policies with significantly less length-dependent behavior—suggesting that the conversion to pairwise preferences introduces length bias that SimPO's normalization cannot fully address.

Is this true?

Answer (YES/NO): YES